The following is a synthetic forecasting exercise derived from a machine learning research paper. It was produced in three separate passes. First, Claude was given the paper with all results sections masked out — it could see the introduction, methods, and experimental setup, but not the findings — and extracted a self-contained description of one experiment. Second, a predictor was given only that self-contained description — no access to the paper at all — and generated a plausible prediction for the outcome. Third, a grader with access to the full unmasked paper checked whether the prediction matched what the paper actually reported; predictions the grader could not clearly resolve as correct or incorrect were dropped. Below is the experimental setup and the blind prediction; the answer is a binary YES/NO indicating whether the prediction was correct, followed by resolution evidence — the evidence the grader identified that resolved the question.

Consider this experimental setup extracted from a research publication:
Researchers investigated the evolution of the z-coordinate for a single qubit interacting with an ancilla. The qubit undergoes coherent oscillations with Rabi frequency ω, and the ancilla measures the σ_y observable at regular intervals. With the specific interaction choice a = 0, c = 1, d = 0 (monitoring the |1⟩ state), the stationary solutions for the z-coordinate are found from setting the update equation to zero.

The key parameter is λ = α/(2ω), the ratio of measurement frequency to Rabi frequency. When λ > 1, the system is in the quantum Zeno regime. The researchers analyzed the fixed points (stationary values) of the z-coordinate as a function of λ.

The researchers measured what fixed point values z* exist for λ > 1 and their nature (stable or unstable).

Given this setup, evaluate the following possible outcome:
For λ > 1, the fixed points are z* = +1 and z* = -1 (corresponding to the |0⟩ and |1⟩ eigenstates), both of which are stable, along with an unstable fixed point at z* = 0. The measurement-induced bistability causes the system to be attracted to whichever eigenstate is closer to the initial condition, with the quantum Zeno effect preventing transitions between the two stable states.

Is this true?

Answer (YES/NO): NO